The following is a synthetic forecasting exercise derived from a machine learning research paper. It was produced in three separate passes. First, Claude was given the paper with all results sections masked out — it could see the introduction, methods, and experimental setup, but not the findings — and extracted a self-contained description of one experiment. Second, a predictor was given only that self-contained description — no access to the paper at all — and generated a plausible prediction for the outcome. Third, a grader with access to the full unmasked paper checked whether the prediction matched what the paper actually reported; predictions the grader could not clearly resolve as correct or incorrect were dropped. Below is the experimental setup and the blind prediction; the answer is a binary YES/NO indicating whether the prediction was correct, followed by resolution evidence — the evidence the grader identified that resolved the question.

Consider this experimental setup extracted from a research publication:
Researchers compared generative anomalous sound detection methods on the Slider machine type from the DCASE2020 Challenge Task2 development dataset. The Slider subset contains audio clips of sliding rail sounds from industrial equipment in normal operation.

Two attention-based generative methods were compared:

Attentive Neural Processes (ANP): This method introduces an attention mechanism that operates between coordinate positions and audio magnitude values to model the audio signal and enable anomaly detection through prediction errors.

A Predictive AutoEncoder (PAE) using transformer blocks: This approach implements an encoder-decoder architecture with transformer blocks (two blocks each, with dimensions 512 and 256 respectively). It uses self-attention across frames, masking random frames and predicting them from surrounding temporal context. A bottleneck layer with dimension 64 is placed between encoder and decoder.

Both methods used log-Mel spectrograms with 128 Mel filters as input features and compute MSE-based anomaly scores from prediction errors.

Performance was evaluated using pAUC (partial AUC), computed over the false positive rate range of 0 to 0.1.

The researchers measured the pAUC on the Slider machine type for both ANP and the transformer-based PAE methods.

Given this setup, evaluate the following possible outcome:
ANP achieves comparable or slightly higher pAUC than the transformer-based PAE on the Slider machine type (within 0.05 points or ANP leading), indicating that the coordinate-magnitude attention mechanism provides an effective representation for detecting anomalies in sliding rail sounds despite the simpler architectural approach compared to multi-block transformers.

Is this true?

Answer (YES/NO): NO